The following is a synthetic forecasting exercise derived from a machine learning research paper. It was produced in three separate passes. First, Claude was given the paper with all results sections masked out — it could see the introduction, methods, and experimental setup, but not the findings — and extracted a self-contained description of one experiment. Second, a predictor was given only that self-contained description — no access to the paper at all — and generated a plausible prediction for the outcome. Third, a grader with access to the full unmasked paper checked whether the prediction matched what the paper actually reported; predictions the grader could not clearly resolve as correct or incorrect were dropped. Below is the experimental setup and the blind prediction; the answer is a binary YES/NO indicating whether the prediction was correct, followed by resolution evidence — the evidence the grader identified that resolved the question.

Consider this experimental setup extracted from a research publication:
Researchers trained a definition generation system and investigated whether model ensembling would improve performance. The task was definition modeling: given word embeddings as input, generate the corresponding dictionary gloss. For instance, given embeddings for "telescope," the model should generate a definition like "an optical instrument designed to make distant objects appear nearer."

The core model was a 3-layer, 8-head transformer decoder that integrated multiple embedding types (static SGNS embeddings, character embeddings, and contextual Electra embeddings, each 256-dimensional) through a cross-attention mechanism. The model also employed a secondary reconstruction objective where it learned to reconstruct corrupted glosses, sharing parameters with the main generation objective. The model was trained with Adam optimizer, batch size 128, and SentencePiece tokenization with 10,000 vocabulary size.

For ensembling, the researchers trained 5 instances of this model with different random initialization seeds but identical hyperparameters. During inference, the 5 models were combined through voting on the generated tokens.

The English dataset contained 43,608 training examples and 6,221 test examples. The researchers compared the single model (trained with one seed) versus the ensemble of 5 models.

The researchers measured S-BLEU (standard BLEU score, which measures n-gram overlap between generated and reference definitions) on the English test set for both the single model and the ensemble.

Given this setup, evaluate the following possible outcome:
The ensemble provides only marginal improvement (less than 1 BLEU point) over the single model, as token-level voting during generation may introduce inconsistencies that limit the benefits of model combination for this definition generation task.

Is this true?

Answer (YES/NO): NO